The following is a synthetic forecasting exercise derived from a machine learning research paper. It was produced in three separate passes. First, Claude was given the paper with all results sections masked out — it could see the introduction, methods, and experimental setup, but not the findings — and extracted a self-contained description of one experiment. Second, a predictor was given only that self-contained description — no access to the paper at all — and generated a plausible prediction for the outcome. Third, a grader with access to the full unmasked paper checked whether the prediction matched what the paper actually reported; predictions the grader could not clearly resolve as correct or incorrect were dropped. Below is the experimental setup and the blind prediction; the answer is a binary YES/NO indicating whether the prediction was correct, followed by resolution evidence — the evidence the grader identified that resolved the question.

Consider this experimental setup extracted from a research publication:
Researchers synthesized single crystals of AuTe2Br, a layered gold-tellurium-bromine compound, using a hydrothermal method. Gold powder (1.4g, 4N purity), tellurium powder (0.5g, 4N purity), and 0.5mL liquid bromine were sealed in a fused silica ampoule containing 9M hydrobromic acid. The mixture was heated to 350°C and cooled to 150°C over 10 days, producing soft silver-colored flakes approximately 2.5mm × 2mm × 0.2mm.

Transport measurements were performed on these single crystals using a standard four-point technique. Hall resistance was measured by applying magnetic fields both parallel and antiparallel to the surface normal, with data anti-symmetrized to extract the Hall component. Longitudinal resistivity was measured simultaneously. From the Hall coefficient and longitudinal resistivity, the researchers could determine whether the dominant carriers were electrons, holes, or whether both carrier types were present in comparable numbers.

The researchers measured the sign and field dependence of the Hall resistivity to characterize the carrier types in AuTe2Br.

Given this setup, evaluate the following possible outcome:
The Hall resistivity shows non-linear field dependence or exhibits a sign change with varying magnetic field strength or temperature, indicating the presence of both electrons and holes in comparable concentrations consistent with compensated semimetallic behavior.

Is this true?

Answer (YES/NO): YES